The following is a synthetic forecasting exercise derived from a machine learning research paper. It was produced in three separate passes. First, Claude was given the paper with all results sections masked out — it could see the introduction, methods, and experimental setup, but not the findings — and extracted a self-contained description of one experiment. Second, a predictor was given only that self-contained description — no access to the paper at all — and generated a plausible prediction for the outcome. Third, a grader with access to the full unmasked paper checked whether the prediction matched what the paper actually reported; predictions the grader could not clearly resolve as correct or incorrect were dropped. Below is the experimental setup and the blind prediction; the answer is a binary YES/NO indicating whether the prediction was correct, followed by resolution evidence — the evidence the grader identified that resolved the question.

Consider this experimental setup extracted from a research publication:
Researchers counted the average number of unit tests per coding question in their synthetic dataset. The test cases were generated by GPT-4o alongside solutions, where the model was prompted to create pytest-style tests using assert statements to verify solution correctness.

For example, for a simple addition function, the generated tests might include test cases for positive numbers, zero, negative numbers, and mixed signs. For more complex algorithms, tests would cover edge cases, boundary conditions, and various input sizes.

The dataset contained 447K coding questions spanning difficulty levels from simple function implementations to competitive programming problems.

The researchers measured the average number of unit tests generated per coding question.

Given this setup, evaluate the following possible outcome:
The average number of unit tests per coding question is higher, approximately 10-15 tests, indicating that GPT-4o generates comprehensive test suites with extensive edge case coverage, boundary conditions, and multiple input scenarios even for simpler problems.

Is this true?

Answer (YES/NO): NO